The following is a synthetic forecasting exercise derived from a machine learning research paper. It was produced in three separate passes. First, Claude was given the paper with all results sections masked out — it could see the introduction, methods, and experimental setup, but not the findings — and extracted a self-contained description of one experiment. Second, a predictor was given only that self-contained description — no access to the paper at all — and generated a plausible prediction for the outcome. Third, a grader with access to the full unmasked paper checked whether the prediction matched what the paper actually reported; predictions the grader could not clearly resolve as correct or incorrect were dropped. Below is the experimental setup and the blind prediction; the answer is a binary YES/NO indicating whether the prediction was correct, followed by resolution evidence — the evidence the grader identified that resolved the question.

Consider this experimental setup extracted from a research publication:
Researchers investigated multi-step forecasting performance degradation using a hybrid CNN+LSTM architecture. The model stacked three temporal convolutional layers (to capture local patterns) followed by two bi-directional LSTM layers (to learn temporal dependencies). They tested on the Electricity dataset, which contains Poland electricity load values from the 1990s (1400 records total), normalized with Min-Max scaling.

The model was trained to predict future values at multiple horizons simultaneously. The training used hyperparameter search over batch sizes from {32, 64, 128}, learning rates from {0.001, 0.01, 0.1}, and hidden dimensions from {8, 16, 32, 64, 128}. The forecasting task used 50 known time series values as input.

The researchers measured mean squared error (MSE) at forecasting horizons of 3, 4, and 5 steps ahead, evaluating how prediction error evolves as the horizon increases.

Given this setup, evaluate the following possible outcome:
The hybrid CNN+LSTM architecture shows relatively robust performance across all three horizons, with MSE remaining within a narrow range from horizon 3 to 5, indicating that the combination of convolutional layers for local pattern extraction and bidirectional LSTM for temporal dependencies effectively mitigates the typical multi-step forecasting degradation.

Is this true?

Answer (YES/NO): YES